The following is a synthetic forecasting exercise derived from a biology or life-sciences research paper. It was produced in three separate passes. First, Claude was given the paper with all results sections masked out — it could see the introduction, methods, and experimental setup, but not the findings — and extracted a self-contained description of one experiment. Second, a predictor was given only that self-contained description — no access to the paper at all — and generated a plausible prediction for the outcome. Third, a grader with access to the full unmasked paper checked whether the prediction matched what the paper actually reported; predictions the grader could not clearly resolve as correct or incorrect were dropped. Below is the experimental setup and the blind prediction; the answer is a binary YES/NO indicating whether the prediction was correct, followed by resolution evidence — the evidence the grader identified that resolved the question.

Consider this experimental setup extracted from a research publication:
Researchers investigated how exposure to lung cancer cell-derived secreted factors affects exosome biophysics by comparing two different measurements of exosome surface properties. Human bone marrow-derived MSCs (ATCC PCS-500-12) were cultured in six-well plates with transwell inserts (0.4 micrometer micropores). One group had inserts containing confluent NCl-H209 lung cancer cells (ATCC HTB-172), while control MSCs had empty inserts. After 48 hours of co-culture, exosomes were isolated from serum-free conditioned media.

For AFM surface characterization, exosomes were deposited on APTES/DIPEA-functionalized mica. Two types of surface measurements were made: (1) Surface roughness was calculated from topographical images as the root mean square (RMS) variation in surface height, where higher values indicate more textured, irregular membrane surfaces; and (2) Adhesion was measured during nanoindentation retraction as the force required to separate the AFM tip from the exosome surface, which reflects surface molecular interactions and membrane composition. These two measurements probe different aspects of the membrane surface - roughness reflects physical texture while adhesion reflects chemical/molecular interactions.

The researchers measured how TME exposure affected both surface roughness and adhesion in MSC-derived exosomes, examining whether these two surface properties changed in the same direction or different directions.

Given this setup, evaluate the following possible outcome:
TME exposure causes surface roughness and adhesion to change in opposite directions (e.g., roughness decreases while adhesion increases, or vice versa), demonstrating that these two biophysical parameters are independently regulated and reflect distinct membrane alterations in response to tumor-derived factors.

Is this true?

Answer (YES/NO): NO